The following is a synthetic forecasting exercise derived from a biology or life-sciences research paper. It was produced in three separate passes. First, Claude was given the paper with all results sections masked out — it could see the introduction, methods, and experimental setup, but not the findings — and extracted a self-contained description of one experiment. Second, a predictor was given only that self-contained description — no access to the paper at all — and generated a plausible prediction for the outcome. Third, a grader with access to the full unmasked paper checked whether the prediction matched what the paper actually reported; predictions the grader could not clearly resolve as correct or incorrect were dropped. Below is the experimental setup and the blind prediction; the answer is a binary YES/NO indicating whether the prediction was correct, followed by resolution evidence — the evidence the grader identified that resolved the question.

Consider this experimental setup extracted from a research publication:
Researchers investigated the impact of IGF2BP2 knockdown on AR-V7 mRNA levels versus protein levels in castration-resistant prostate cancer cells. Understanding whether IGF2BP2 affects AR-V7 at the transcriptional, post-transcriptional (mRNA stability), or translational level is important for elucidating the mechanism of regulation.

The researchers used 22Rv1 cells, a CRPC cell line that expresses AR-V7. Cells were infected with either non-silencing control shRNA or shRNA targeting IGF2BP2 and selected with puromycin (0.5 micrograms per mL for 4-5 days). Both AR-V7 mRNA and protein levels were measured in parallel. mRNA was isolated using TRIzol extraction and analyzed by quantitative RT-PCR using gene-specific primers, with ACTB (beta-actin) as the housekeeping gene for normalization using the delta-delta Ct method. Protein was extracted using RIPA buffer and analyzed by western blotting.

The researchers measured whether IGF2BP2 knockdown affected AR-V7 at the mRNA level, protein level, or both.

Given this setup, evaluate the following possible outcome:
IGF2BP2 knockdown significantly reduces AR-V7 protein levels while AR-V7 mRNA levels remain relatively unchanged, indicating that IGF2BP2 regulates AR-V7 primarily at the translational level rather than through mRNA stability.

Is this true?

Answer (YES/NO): NO